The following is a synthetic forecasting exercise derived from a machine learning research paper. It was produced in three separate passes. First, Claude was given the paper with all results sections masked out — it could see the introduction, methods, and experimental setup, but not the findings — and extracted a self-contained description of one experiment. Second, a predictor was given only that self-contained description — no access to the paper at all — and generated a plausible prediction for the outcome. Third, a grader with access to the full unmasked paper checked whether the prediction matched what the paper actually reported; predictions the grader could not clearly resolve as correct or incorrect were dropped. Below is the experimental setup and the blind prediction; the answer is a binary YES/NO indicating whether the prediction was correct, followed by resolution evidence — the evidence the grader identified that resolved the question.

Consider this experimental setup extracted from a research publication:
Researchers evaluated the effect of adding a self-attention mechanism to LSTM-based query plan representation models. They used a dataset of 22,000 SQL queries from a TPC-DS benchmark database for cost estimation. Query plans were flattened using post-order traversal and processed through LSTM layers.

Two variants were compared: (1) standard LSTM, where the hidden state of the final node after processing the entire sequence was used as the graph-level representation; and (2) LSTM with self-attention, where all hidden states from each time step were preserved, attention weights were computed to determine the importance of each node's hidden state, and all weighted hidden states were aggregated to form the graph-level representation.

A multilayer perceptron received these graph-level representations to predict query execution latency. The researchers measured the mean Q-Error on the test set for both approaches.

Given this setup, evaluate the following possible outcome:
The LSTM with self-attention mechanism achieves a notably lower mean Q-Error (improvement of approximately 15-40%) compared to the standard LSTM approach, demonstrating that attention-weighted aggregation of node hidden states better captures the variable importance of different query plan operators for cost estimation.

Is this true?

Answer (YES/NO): NO